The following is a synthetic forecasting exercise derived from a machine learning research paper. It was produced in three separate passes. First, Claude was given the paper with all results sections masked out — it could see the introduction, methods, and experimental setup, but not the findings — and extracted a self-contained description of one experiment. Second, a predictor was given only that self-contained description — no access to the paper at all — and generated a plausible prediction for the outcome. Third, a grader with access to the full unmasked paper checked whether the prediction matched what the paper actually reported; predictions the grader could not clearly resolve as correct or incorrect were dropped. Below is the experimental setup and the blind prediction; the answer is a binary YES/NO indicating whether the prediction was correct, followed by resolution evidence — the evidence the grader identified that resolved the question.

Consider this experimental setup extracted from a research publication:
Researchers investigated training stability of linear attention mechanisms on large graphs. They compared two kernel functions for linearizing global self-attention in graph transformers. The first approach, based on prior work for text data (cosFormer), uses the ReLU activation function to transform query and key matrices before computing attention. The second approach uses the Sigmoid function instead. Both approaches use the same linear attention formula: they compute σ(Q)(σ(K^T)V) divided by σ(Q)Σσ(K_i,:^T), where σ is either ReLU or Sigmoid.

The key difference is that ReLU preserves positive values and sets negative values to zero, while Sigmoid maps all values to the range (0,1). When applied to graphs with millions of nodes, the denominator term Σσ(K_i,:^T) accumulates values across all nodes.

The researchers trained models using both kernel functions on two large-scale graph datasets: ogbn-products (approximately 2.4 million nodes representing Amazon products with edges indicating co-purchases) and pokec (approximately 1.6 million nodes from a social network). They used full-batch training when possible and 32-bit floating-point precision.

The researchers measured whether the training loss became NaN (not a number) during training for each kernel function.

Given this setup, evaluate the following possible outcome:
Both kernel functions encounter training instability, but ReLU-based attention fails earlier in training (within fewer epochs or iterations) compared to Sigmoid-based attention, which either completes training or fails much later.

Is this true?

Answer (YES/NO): NO